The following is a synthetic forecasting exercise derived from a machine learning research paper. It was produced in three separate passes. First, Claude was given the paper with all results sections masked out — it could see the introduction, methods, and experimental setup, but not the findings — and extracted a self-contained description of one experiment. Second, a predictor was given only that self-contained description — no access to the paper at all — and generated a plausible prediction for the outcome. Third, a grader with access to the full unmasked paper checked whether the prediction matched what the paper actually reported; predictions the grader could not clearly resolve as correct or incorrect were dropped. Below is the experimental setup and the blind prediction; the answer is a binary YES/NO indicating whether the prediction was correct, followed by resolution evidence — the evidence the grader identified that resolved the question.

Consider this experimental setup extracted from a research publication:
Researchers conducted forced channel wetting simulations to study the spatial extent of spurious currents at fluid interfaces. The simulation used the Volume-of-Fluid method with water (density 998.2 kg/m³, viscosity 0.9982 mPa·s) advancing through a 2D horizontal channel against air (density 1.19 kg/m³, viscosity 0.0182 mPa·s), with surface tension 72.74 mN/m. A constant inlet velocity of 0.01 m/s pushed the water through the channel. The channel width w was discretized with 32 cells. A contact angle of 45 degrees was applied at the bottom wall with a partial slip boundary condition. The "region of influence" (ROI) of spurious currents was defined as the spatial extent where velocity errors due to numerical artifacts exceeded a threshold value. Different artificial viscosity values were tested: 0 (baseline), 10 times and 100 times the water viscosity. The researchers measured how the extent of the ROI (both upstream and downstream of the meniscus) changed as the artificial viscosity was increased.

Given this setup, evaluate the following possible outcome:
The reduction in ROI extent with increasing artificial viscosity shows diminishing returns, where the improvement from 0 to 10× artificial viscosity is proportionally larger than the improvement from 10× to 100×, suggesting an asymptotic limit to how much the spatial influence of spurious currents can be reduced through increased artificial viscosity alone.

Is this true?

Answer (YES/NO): NO